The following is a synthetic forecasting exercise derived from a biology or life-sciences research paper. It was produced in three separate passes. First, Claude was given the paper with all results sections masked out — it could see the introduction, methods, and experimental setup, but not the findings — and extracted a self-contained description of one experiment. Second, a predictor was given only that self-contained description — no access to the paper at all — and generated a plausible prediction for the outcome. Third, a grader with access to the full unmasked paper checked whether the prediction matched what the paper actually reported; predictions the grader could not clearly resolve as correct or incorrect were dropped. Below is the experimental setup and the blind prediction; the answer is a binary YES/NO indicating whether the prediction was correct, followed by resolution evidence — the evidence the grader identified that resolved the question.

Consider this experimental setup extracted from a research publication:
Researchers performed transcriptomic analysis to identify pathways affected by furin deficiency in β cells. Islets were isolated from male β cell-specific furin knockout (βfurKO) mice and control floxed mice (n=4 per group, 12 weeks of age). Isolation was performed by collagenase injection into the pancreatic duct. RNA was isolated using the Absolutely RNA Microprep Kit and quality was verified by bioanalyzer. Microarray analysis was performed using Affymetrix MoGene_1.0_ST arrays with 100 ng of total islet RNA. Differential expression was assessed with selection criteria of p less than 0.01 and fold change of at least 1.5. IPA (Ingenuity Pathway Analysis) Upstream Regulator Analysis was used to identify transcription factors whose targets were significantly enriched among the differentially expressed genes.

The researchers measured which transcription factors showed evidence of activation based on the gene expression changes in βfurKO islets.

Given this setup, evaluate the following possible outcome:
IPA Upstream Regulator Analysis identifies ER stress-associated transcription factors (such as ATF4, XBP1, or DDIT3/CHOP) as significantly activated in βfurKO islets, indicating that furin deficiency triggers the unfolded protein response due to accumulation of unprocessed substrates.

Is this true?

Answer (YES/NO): NO